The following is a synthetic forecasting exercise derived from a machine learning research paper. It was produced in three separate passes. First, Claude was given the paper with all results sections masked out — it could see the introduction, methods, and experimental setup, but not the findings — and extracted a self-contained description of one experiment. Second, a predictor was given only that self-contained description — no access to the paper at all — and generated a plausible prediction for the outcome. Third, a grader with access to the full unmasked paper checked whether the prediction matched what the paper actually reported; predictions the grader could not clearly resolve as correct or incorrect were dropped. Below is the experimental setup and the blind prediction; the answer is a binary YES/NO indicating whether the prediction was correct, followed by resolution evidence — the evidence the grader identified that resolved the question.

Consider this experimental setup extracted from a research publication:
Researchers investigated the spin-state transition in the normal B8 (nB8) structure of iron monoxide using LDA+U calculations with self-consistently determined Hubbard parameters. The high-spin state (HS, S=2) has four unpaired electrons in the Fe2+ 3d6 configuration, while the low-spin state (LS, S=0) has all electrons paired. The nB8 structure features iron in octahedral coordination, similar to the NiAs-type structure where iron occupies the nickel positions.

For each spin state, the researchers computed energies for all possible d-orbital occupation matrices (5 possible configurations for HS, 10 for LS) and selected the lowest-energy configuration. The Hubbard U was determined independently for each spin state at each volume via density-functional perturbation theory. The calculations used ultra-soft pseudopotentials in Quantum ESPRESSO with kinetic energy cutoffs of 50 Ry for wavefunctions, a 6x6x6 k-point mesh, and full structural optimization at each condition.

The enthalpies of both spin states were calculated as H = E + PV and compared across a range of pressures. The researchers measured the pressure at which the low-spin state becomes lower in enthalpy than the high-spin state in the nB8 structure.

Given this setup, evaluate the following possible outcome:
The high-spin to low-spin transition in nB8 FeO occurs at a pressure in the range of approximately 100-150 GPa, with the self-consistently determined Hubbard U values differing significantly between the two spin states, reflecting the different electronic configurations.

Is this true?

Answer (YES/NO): NO